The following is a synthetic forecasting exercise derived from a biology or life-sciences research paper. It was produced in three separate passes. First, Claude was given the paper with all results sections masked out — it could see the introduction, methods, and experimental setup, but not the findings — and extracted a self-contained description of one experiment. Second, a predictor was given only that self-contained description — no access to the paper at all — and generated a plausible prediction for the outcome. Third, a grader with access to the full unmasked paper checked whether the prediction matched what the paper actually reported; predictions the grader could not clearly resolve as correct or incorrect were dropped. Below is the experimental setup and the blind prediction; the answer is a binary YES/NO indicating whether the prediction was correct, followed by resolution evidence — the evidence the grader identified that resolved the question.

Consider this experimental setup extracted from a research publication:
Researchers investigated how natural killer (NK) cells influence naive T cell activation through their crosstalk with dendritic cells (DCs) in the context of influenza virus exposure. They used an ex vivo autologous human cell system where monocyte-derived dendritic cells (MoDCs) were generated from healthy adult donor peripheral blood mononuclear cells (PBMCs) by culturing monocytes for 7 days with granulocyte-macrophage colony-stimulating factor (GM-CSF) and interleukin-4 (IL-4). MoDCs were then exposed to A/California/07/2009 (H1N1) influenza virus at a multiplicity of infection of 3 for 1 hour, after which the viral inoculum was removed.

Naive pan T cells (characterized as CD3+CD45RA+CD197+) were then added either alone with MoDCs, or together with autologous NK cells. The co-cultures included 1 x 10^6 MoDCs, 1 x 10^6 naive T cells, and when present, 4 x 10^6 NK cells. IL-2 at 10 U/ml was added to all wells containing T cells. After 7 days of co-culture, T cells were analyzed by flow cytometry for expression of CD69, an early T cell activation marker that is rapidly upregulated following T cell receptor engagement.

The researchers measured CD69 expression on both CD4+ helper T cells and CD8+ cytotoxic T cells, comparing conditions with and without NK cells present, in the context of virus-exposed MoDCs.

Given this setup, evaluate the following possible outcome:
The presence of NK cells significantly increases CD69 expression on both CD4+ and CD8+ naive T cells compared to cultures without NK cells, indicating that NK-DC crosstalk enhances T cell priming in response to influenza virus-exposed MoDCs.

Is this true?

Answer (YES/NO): YES